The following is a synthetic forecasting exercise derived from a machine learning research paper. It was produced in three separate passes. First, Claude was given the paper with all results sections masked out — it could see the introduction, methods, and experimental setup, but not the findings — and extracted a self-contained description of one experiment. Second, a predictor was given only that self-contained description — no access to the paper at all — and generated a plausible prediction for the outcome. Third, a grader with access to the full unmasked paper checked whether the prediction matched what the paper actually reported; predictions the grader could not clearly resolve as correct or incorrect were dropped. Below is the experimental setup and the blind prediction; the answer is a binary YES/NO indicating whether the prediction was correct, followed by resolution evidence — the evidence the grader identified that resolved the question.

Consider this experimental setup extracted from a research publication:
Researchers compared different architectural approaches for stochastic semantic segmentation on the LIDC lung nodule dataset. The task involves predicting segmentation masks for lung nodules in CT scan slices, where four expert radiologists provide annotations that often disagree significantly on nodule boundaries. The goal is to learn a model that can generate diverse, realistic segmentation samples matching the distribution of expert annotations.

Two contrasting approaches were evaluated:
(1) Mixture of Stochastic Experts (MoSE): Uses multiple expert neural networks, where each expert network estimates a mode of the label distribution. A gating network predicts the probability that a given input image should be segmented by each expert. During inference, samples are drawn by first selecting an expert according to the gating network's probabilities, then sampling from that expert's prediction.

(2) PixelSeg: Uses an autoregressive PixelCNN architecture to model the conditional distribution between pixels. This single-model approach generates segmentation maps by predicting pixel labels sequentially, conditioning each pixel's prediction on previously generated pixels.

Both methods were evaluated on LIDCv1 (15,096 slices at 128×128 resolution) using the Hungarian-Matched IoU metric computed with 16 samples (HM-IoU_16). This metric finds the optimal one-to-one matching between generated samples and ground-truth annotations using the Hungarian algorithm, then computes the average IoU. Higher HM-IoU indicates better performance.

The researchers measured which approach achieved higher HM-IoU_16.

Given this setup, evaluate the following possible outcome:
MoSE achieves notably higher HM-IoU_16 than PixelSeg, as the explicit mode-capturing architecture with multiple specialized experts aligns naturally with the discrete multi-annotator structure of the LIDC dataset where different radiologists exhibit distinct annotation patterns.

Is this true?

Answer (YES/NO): YES